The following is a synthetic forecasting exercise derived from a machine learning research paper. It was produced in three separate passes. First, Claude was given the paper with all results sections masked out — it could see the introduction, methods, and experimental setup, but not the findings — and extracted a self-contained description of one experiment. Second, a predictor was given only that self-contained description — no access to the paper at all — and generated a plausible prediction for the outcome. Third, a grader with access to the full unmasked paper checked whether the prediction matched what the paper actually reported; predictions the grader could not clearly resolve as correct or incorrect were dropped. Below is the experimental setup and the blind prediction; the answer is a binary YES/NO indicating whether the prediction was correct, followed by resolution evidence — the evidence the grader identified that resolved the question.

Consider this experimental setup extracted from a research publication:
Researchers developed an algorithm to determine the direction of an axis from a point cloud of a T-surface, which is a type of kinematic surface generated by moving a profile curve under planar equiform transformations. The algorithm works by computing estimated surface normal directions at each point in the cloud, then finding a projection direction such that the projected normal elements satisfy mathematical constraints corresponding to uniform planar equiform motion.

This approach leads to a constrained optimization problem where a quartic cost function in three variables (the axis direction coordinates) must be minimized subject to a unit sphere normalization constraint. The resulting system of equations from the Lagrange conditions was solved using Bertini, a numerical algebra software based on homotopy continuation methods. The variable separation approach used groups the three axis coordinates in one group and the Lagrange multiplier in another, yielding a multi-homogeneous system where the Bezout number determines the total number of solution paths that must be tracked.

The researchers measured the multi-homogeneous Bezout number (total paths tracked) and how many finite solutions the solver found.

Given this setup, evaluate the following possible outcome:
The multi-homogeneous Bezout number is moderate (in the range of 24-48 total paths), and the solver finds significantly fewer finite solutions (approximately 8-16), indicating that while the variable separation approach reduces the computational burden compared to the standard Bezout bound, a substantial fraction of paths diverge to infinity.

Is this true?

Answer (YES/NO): NO